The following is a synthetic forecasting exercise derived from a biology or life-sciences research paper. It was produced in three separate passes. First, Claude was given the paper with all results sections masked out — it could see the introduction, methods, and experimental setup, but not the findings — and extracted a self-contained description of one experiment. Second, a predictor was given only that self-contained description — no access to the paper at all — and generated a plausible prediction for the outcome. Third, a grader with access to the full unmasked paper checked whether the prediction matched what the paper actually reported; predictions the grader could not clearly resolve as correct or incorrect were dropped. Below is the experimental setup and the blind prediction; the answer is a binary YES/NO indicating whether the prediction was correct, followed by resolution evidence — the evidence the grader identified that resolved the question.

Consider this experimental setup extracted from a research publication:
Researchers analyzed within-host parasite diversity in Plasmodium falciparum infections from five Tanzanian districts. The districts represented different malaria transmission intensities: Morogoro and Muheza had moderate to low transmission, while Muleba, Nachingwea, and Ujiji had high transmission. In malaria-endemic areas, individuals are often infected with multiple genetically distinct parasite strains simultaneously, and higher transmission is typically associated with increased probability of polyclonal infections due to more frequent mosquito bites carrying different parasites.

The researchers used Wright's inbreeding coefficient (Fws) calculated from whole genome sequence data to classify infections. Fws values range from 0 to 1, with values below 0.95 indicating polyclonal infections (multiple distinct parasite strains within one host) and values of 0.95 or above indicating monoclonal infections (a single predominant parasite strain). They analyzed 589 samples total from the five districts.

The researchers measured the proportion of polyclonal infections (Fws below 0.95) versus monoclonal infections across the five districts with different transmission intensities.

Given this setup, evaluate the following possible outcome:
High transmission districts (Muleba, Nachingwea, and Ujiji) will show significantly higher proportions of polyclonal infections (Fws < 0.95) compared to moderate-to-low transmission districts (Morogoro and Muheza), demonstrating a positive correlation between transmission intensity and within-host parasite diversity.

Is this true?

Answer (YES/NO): NO